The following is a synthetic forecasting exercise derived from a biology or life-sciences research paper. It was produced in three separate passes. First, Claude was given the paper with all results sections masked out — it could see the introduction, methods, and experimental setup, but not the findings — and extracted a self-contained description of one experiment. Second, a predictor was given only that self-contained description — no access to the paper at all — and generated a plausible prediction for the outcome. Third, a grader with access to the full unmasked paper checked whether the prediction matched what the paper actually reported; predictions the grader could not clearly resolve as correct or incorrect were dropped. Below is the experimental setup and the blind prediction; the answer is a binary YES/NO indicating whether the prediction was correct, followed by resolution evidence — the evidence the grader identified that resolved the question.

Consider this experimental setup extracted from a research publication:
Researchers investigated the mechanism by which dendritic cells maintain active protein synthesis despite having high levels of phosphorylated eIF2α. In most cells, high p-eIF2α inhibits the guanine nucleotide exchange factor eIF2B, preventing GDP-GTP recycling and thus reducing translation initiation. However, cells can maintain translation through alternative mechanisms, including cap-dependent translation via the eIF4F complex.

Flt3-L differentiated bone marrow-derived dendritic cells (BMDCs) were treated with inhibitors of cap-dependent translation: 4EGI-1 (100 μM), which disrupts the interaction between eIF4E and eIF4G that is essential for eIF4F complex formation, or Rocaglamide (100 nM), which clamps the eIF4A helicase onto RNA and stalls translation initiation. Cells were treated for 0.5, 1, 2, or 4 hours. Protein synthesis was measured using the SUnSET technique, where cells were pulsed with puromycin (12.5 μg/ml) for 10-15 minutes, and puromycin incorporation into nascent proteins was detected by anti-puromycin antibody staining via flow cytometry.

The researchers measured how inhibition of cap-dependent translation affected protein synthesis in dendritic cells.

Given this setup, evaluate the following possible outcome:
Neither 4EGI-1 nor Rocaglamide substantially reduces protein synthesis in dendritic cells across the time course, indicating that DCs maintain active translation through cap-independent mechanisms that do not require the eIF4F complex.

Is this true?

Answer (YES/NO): NO